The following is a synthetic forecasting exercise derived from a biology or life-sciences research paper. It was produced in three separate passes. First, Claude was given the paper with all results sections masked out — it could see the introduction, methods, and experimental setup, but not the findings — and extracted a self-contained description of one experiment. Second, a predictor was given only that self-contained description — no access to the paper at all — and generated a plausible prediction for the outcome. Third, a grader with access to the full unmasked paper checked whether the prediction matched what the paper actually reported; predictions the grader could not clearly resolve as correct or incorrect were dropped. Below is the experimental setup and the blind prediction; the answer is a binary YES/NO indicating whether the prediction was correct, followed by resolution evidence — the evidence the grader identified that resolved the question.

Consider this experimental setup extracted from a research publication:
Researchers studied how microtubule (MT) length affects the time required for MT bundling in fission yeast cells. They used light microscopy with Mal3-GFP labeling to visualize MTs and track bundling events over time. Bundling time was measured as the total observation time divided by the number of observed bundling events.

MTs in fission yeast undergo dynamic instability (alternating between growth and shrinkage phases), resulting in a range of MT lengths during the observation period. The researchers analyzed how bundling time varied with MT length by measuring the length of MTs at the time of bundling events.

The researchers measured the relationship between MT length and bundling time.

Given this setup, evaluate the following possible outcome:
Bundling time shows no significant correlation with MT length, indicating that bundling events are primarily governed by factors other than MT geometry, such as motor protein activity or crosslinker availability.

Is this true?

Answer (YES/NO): NO